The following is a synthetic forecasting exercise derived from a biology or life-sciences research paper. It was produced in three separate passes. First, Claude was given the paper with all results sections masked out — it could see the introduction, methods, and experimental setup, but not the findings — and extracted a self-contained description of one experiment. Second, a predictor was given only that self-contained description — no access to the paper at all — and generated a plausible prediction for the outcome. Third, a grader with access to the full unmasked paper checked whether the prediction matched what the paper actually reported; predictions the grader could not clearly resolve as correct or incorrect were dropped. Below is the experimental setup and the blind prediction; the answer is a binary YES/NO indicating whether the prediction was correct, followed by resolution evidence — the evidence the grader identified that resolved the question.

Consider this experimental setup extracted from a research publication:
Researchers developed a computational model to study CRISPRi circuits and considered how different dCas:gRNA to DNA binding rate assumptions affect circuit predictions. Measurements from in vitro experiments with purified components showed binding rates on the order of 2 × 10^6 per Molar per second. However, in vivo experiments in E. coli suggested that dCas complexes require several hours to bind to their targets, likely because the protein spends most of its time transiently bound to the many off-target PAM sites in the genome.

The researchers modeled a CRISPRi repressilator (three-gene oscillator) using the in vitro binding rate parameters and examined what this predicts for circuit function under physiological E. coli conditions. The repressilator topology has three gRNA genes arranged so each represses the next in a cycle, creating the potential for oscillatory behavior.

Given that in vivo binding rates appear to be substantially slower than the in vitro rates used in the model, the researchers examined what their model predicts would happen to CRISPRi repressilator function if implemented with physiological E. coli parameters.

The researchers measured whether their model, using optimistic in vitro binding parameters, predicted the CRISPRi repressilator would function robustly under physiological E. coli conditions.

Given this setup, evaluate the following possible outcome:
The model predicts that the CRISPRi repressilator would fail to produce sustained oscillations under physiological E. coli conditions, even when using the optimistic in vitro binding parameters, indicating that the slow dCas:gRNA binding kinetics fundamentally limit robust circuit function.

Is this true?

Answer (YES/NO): NO